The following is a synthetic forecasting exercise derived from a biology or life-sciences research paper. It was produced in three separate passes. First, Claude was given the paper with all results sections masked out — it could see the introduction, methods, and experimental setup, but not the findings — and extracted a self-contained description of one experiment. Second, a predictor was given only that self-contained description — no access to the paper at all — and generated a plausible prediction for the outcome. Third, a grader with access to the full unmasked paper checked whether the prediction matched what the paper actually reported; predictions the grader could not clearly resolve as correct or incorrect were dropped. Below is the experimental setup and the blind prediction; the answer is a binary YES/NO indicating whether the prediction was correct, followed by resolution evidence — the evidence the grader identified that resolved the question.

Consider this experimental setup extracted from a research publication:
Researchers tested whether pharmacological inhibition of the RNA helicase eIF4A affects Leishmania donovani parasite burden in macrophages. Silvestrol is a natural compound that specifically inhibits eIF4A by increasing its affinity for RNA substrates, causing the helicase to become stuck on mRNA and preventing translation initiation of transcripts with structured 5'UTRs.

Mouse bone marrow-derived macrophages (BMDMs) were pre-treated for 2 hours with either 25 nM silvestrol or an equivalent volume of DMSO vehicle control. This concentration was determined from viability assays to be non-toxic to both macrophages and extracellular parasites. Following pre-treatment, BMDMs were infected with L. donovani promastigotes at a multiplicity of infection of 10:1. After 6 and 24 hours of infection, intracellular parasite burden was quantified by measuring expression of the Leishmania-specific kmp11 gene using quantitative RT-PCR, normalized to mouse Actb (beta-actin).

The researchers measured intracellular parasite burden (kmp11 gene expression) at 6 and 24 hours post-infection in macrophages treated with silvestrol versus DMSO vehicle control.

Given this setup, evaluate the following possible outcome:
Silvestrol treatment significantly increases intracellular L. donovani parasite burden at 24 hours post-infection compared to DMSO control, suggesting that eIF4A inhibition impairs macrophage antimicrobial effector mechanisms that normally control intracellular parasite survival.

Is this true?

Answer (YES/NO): NO